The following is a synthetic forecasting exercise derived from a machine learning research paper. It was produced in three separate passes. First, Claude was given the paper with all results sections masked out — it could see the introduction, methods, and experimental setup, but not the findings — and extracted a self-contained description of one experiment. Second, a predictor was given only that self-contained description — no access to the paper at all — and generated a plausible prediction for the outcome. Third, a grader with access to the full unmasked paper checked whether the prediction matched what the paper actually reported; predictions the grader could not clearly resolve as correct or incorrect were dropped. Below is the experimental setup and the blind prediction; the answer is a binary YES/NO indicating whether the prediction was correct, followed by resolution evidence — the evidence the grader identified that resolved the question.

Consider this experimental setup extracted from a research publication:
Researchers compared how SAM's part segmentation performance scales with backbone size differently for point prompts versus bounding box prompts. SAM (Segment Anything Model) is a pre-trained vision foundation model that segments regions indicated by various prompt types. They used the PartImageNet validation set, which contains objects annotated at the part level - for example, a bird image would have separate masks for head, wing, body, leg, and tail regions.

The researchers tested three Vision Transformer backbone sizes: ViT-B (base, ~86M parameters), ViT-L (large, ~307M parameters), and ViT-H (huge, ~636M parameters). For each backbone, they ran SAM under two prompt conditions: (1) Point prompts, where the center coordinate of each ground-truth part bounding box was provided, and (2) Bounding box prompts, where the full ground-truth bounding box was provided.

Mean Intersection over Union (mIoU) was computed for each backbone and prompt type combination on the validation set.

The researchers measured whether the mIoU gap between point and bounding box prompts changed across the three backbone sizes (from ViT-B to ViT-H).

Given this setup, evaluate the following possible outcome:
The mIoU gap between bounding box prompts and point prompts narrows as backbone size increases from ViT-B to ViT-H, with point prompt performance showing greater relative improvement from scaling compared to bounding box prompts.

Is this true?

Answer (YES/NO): NO